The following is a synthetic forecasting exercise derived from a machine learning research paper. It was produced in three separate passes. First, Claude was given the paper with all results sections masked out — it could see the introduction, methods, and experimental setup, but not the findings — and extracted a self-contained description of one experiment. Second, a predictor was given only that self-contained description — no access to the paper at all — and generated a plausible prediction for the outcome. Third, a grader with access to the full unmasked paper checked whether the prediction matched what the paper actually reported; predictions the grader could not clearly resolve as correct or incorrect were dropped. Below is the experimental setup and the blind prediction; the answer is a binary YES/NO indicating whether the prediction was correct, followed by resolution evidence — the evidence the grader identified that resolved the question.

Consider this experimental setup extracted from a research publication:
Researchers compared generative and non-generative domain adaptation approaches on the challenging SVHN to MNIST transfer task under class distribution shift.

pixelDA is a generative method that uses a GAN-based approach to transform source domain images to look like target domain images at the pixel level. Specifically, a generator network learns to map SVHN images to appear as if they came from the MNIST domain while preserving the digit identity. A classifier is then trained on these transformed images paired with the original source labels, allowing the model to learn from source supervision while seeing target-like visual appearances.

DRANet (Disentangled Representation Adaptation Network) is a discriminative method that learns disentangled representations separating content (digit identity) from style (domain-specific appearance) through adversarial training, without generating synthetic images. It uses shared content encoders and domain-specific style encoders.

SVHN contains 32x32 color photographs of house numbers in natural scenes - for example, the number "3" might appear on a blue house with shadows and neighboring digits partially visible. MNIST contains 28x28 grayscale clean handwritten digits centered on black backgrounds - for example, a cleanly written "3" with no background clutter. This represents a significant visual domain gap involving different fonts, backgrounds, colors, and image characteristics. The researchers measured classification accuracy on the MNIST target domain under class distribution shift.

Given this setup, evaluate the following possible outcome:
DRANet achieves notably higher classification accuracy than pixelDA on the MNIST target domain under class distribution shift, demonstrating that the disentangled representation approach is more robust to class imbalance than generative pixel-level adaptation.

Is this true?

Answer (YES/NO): NO